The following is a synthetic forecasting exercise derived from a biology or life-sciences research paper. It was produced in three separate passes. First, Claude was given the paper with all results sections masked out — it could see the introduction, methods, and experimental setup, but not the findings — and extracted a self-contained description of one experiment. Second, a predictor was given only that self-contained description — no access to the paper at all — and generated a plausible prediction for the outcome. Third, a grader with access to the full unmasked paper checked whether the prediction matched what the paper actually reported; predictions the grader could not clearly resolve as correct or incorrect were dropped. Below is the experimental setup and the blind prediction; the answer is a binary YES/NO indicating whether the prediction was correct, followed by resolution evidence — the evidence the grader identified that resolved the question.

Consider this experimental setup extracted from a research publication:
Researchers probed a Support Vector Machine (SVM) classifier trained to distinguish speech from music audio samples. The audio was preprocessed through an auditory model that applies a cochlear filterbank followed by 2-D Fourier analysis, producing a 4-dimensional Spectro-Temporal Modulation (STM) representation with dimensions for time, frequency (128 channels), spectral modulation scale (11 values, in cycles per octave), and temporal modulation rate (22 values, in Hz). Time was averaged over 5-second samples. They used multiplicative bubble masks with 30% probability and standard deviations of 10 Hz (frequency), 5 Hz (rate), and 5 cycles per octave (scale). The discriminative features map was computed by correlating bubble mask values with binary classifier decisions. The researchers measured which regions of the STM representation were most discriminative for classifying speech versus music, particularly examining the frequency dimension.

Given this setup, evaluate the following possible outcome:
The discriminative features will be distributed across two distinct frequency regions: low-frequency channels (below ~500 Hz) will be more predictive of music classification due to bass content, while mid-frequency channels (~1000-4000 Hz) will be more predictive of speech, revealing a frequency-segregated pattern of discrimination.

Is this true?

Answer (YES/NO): NO